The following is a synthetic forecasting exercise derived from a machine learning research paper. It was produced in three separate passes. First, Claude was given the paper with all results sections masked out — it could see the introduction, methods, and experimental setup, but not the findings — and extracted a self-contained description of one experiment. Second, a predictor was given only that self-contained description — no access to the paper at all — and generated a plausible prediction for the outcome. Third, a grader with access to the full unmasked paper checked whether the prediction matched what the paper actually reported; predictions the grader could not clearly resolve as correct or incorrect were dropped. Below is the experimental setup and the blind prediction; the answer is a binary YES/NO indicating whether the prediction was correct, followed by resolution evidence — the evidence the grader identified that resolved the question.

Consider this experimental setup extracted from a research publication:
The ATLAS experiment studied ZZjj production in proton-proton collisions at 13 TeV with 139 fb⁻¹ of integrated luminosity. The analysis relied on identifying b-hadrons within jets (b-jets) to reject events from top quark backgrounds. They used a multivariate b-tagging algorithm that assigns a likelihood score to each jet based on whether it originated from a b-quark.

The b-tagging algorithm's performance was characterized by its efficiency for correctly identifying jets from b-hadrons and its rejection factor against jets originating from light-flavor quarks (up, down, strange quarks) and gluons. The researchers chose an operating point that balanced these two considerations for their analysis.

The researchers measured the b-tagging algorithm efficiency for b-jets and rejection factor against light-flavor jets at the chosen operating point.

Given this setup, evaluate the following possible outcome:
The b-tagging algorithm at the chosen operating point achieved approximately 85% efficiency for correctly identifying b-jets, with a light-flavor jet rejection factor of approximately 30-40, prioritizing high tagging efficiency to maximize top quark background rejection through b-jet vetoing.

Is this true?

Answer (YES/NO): YES